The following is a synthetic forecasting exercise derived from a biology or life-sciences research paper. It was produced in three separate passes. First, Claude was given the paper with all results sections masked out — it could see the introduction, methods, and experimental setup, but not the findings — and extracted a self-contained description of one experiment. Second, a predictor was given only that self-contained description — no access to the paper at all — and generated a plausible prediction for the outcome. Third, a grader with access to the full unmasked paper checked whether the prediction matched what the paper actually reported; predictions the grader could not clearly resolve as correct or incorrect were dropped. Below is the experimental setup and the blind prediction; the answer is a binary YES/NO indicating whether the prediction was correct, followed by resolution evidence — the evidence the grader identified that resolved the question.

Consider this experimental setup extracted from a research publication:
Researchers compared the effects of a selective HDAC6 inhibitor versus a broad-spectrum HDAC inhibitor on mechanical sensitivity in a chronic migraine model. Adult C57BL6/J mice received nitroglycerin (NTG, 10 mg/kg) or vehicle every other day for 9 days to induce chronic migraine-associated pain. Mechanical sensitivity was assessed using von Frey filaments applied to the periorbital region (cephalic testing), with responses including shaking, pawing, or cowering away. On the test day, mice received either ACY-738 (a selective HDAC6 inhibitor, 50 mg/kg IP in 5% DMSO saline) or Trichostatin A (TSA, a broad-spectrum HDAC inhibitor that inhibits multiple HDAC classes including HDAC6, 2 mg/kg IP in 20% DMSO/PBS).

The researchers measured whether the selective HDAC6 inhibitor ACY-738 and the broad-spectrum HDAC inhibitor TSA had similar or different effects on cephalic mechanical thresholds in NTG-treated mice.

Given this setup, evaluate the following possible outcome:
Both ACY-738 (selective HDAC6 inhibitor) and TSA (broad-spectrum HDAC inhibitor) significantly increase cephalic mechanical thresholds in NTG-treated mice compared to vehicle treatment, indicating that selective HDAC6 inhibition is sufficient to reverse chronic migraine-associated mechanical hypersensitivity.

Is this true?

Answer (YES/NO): YES